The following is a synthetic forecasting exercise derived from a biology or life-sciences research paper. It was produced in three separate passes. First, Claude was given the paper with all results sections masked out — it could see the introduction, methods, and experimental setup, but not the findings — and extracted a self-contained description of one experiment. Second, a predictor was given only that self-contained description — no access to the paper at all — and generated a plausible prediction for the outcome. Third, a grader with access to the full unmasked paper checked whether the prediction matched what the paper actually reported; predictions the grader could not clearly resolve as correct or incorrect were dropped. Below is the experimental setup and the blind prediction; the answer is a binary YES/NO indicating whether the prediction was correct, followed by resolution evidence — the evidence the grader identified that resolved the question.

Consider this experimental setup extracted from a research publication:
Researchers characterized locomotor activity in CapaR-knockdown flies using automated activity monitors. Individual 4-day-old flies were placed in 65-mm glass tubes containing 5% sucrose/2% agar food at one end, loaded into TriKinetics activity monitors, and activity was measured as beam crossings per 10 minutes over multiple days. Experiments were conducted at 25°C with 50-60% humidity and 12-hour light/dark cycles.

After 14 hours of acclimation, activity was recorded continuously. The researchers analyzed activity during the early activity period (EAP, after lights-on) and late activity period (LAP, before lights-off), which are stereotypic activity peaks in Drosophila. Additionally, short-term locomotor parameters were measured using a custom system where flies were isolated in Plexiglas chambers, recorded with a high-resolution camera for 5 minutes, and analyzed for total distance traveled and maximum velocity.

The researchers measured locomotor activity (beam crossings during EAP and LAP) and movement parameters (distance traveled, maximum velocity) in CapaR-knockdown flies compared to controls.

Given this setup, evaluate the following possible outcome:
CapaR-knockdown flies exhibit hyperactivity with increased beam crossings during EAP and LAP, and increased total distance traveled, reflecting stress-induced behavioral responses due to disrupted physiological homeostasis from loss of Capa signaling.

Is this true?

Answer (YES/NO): NO